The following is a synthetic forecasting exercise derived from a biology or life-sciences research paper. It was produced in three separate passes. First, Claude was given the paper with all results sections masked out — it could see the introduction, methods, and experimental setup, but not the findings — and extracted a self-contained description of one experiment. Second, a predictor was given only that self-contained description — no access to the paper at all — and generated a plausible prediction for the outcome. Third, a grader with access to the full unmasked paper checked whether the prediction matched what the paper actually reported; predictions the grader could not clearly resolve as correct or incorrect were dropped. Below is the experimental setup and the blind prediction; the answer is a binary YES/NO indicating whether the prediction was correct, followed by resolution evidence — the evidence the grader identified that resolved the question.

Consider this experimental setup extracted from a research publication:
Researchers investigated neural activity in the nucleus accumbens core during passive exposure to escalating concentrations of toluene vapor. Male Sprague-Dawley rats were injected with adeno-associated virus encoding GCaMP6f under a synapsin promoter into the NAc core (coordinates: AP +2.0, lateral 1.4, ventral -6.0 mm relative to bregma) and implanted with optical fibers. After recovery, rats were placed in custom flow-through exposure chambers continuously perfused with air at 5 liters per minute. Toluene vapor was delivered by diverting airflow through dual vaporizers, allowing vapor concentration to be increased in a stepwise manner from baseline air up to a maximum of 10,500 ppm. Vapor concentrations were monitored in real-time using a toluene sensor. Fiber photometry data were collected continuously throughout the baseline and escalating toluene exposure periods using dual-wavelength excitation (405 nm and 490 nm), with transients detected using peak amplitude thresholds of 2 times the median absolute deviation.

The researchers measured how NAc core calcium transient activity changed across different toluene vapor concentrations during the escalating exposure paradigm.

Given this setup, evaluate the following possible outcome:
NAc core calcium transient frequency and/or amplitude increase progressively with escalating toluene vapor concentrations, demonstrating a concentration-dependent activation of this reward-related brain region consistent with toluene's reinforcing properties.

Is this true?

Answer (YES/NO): NO